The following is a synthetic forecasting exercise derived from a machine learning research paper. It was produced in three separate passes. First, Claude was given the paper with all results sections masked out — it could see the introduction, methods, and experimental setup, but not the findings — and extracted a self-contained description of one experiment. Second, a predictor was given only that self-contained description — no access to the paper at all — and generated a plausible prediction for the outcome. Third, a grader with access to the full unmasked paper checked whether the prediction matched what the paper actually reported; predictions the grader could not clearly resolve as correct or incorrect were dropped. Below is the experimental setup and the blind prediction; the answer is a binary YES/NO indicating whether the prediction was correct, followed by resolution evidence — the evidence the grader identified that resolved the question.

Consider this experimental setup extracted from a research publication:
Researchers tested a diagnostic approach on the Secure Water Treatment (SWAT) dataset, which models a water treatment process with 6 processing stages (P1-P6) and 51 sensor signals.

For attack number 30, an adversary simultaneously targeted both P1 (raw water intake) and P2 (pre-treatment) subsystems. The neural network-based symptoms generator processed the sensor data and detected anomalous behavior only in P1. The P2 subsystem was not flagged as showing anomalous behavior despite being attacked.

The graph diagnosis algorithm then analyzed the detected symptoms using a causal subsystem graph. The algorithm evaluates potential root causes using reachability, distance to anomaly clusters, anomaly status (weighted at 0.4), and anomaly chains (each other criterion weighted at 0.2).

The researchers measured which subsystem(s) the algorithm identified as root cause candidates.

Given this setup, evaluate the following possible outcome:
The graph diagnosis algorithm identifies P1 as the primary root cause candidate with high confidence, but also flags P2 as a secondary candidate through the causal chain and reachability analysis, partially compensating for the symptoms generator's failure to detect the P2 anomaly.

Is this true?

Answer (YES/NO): NO